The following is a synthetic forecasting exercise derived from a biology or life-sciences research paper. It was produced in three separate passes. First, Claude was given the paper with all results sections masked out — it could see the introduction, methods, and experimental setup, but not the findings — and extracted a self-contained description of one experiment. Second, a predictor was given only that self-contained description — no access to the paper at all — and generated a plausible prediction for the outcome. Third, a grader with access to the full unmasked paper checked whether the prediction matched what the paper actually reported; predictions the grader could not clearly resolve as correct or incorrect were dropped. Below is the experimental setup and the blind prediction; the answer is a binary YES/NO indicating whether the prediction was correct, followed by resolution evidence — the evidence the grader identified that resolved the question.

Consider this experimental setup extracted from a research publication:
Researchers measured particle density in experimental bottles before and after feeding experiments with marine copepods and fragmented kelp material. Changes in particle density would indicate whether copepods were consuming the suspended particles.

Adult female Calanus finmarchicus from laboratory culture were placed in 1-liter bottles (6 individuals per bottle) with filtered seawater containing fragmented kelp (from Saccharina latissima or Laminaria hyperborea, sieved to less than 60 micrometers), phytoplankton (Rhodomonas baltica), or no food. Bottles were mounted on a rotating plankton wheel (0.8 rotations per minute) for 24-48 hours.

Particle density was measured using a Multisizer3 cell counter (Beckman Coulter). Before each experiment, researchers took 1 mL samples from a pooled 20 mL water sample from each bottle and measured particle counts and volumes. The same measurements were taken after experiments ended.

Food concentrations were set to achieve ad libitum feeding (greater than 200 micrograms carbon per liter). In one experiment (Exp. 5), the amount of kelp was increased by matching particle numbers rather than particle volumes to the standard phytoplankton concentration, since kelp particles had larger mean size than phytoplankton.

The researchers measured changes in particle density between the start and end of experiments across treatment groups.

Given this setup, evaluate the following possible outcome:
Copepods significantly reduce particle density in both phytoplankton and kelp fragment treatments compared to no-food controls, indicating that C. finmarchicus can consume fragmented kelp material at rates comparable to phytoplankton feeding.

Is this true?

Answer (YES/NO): NO